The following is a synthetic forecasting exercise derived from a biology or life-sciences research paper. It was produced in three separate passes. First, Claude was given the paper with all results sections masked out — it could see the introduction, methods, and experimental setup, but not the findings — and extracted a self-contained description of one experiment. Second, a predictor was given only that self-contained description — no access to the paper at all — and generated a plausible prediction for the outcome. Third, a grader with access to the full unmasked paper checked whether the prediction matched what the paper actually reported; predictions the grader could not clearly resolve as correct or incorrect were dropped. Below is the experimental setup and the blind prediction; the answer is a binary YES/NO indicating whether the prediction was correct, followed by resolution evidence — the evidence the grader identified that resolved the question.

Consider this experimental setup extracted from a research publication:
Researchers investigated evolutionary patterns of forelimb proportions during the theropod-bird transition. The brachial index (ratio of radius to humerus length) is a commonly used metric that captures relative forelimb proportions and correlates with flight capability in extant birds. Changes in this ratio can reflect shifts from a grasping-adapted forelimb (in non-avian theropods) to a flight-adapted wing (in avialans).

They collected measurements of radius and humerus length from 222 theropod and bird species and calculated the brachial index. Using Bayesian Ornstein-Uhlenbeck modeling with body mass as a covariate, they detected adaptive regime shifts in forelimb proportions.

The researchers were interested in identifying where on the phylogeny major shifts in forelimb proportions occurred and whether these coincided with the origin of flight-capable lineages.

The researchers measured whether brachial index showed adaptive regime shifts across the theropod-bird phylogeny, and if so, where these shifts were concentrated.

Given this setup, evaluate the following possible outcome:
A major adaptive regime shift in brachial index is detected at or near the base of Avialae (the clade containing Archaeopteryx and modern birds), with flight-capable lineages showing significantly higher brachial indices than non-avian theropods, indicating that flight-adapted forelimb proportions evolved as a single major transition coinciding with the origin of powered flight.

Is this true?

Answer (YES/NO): NO